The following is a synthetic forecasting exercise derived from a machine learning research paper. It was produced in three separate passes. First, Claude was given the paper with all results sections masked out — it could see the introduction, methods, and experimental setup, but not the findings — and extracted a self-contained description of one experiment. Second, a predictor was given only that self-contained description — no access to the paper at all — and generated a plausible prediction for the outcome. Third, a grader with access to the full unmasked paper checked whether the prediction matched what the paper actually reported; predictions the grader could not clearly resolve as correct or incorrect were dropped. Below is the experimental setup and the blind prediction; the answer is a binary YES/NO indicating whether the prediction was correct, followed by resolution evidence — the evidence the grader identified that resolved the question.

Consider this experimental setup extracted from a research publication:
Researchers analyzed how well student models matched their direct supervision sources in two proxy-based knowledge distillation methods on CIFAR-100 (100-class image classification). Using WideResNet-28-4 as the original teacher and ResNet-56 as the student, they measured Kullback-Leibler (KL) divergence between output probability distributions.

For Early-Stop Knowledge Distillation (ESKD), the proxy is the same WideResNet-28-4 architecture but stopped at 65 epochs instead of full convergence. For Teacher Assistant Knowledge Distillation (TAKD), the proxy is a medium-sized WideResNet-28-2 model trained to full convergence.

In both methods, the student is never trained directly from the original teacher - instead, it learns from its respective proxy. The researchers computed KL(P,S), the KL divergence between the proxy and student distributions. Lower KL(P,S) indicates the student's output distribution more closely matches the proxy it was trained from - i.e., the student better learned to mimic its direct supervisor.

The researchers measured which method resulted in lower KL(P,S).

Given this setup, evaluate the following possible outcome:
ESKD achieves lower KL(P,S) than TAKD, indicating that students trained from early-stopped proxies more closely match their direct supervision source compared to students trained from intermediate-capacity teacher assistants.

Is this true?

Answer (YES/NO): NO